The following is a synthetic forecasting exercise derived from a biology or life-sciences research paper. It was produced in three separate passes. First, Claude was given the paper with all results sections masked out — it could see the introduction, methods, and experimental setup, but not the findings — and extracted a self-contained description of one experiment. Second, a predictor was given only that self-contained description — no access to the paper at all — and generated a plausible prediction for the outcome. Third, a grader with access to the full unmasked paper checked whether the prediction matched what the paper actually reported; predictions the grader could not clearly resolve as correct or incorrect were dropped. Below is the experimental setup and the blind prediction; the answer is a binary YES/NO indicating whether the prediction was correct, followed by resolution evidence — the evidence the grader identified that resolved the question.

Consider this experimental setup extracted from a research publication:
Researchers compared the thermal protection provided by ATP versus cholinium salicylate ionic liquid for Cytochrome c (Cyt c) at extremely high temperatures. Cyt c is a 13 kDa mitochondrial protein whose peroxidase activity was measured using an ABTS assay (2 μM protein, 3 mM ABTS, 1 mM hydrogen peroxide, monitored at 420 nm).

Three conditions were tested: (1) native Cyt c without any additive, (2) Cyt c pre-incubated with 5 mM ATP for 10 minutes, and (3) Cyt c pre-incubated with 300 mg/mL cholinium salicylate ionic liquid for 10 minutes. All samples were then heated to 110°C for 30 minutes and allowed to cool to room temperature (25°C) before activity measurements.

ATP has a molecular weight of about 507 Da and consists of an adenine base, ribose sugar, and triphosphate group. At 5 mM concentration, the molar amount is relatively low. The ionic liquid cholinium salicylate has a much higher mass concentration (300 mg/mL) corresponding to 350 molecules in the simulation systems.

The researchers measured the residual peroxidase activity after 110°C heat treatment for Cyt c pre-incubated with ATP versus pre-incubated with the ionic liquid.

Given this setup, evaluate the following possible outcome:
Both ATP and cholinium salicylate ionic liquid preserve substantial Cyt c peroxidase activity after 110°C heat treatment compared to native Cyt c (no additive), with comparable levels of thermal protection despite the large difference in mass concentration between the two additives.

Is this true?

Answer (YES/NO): NO